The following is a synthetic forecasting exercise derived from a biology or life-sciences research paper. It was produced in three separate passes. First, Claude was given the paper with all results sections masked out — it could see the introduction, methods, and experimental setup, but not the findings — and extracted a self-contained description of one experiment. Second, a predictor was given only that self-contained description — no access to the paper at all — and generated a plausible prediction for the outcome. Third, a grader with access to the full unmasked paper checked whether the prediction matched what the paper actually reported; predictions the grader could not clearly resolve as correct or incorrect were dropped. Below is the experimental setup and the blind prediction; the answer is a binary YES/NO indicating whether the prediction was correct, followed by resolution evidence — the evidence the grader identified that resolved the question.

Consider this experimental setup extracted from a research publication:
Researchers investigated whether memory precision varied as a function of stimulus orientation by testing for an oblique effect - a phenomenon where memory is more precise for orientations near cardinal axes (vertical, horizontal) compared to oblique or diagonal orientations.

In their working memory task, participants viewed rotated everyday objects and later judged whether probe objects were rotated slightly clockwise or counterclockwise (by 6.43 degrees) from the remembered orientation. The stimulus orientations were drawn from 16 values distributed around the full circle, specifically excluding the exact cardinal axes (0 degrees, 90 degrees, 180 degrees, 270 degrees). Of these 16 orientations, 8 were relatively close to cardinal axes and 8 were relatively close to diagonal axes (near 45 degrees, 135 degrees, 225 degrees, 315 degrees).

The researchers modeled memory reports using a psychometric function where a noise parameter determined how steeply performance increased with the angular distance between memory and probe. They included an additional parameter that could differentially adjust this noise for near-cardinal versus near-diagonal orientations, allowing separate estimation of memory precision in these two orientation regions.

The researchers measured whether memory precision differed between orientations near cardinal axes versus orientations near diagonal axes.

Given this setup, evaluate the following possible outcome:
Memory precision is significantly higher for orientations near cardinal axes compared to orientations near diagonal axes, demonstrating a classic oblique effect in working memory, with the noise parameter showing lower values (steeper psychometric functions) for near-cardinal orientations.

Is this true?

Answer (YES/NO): YES